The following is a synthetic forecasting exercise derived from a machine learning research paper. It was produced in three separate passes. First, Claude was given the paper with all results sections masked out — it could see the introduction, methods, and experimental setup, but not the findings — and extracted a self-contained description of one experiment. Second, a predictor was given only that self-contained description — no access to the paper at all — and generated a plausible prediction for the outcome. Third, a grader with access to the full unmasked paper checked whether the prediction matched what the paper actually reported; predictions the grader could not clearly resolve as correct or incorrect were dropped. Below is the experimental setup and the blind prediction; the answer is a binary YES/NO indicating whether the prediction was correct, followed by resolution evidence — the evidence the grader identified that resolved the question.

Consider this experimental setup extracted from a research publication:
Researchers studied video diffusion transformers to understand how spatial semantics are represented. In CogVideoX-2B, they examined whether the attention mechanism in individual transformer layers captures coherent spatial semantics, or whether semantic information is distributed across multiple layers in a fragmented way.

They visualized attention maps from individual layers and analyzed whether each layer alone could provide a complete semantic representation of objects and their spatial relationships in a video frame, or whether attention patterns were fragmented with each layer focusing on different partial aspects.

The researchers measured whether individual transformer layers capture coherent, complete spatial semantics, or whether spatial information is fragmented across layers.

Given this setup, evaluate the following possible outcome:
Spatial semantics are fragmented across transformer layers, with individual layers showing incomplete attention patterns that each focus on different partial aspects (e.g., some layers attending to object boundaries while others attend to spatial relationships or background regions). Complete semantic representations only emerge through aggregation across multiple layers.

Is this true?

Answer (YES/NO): YES